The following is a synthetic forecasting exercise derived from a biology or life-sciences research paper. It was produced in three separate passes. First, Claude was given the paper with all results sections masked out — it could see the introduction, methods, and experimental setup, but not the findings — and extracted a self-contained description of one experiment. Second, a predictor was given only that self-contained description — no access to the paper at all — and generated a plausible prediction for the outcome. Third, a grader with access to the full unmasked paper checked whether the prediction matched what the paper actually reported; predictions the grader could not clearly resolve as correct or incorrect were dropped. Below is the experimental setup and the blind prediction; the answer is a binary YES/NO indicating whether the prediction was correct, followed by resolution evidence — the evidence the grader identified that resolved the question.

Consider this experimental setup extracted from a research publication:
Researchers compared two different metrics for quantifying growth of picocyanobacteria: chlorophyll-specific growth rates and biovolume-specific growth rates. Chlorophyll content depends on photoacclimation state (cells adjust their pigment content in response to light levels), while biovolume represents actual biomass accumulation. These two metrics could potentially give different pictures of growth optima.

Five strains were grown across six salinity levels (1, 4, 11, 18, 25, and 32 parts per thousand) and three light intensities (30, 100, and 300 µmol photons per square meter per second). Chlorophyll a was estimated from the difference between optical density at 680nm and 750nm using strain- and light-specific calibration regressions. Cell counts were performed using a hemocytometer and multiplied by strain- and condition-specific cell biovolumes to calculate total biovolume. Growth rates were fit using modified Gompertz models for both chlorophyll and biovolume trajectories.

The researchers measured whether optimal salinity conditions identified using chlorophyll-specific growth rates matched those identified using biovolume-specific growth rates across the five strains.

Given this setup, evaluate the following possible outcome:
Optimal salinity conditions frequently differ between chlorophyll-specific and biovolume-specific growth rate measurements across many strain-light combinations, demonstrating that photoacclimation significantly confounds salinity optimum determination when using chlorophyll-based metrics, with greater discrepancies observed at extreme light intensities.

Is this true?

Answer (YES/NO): NO